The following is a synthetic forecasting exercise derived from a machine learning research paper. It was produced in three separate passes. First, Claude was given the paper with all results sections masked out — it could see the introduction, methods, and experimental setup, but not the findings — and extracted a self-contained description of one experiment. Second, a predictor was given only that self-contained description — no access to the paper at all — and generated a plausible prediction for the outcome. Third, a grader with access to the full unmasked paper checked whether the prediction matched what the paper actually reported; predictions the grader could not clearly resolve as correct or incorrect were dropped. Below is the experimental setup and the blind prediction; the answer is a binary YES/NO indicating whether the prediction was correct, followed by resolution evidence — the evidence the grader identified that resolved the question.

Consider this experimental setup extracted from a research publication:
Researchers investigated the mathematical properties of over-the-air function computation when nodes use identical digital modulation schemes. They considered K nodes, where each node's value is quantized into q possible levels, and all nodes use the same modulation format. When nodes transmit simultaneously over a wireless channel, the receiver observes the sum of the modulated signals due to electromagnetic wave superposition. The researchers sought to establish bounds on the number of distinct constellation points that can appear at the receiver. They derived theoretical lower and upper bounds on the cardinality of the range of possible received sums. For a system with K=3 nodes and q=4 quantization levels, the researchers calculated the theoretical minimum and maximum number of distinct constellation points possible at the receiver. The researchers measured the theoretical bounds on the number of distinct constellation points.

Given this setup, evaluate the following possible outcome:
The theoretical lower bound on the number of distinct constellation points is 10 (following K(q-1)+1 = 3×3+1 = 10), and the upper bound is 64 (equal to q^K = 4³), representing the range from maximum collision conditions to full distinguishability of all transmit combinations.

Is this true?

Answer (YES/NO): NO